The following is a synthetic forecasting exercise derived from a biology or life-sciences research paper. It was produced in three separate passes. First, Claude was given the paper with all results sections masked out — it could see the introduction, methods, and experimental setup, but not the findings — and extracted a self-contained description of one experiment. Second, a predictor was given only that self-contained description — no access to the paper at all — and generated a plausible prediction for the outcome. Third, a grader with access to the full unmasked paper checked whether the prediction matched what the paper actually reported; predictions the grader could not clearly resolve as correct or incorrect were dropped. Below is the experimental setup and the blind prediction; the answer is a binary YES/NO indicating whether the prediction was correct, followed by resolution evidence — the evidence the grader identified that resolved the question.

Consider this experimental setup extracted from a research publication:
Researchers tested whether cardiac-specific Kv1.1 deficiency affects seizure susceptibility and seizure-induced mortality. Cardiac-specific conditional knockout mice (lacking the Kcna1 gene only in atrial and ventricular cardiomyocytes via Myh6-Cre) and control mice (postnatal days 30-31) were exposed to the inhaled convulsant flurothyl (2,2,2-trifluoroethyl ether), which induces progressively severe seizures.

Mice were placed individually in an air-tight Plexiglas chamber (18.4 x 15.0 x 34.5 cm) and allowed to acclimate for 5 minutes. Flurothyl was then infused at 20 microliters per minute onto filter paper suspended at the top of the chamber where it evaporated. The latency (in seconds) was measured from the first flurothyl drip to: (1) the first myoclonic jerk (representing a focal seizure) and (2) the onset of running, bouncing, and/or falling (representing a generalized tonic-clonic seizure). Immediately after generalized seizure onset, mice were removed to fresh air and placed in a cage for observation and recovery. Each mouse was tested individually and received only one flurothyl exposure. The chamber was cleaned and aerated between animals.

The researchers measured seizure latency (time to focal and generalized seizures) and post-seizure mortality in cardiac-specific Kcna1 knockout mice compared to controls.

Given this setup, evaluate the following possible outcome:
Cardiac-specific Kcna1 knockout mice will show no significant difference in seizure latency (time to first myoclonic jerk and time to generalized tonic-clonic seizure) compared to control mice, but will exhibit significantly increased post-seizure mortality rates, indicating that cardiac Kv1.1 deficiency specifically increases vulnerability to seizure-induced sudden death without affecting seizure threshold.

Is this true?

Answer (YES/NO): NO